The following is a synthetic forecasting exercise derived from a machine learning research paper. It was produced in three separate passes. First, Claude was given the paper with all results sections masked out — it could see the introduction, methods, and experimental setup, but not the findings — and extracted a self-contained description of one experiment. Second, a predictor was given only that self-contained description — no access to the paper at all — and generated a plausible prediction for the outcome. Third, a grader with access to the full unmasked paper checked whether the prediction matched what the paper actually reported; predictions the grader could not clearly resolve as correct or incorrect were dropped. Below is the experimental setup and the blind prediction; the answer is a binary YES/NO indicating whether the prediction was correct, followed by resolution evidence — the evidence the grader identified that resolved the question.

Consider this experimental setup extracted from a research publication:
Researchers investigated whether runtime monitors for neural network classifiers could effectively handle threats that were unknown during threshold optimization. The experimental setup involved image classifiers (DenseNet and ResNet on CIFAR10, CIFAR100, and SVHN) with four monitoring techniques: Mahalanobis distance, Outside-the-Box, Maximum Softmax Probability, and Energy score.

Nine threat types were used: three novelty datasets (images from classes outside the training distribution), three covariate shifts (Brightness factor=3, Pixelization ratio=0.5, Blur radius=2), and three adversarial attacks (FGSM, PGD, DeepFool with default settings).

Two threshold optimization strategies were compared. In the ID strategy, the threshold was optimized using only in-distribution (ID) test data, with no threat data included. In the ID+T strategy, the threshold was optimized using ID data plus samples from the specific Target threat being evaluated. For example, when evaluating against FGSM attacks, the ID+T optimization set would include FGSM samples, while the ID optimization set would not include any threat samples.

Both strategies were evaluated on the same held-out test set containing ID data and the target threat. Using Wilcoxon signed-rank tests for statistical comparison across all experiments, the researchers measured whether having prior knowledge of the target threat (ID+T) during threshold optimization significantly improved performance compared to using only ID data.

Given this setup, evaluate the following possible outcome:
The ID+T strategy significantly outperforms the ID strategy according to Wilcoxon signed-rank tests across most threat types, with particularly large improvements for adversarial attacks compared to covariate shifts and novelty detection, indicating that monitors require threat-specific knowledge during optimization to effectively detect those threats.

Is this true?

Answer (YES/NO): NO